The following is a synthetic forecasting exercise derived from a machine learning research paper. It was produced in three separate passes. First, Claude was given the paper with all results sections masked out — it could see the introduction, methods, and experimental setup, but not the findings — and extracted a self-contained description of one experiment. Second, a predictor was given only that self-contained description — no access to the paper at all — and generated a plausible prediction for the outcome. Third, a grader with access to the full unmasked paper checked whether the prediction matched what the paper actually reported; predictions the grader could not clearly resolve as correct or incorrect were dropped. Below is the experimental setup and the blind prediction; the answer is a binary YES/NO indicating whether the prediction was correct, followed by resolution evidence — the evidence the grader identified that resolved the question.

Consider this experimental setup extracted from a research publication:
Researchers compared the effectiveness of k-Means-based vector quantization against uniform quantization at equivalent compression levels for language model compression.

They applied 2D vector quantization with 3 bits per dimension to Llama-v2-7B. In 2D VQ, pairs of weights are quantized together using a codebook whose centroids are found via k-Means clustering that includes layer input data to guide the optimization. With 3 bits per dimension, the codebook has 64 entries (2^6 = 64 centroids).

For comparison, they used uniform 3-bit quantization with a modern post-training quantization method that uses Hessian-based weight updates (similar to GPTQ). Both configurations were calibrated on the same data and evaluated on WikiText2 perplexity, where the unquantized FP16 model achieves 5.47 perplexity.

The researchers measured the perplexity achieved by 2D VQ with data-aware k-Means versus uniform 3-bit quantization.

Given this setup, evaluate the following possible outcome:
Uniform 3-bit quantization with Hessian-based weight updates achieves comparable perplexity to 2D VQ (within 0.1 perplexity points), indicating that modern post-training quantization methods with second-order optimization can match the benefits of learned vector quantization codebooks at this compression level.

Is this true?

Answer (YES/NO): NO